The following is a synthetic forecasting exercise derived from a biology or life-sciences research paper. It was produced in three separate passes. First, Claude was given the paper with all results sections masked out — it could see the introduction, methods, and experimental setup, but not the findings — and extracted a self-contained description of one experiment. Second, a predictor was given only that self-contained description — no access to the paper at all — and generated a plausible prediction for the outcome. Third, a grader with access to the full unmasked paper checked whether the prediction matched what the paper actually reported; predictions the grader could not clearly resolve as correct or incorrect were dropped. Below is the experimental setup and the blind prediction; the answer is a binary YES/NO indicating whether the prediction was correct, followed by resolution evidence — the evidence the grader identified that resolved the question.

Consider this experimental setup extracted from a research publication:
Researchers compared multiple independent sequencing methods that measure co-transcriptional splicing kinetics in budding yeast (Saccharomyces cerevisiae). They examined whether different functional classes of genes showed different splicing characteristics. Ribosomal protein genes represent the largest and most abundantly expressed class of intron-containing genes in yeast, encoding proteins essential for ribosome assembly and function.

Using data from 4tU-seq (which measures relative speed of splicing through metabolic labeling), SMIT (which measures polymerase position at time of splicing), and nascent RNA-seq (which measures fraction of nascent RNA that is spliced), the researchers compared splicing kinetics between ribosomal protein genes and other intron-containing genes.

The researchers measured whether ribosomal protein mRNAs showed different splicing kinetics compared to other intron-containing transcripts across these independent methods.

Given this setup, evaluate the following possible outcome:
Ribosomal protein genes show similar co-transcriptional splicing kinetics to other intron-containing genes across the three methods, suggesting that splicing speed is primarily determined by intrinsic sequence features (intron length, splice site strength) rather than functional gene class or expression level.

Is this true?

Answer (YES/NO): NO